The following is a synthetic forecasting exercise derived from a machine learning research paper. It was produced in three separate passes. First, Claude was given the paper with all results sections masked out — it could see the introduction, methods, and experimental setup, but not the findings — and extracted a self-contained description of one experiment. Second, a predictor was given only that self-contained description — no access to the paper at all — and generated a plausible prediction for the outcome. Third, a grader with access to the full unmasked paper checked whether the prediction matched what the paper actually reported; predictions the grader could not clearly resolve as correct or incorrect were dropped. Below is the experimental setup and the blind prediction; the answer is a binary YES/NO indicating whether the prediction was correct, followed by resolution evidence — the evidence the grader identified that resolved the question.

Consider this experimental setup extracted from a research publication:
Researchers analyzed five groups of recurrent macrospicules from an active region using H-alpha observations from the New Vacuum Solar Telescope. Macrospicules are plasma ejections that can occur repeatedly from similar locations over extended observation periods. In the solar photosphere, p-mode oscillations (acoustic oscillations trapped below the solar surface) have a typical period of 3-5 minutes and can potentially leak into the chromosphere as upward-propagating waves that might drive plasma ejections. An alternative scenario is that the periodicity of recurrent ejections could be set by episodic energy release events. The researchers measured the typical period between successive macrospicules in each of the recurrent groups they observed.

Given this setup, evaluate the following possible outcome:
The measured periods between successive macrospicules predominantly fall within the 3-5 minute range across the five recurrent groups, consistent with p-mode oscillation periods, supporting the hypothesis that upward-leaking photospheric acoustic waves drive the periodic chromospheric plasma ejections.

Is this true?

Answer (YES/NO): NO